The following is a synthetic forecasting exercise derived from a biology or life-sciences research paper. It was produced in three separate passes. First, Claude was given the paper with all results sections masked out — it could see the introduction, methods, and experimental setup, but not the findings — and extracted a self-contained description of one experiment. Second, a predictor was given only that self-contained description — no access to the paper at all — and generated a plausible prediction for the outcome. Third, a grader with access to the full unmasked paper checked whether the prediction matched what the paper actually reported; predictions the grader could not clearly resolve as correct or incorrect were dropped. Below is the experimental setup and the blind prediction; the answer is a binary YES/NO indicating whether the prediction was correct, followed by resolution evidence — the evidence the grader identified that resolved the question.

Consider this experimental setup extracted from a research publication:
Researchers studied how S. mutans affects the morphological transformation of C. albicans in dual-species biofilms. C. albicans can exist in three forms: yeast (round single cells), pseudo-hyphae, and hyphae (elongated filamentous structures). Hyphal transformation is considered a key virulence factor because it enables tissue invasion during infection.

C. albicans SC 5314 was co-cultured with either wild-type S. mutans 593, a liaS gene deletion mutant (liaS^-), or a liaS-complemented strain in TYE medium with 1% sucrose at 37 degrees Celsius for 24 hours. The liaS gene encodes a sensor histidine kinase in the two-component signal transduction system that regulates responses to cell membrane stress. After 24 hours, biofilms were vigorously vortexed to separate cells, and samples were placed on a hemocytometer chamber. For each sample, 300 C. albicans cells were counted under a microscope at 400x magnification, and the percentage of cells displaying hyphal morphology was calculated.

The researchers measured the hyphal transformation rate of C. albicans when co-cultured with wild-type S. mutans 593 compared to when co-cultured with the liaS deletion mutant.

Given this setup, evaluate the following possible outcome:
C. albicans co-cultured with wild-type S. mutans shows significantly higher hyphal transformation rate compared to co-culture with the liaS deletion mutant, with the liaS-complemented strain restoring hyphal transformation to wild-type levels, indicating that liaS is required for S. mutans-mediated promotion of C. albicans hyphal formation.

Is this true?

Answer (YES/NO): YES